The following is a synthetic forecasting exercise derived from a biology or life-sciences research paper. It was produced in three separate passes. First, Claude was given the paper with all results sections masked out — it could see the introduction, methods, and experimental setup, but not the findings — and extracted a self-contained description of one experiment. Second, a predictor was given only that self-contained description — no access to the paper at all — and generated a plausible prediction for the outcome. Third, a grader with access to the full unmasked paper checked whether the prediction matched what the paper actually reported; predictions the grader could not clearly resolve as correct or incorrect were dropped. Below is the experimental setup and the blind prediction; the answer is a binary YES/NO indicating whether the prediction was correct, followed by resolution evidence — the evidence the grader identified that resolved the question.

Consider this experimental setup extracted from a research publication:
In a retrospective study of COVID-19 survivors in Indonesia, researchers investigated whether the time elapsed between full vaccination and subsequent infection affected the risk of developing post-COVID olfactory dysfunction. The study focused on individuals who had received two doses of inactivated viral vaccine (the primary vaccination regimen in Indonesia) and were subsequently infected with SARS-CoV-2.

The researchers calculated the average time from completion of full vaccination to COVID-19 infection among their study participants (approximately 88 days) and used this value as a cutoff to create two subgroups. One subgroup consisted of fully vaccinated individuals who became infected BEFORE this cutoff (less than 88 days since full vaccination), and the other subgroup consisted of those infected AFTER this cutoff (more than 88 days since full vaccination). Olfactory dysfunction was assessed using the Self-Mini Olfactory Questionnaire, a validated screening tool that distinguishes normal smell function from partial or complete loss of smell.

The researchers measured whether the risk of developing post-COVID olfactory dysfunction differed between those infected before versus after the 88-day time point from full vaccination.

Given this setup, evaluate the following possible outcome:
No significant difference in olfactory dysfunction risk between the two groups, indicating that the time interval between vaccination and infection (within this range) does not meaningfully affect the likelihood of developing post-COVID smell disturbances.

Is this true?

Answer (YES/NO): NO